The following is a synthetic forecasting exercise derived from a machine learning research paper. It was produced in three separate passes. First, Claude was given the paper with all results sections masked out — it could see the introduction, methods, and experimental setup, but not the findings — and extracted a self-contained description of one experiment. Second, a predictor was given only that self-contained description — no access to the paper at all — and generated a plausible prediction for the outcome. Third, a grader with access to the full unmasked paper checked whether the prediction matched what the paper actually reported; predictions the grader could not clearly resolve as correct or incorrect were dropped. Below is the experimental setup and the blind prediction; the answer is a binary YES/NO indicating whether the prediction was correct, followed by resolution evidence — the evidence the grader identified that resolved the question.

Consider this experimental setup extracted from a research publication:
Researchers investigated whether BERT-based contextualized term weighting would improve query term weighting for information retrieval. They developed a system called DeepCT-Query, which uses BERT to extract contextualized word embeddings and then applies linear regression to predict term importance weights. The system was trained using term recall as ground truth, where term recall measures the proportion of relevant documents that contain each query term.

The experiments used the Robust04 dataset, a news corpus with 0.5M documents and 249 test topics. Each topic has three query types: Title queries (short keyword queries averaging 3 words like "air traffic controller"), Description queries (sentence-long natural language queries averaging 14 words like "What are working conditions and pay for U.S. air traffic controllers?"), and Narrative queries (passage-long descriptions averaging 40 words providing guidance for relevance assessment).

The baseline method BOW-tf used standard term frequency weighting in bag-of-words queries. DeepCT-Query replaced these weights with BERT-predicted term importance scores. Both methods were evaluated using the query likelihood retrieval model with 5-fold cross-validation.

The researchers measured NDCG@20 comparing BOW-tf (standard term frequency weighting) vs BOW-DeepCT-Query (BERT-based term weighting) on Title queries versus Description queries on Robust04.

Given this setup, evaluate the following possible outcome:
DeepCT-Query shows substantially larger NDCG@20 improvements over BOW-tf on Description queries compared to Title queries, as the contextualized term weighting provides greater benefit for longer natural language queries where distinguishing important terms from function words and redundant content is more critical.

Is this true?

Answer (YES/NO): YES